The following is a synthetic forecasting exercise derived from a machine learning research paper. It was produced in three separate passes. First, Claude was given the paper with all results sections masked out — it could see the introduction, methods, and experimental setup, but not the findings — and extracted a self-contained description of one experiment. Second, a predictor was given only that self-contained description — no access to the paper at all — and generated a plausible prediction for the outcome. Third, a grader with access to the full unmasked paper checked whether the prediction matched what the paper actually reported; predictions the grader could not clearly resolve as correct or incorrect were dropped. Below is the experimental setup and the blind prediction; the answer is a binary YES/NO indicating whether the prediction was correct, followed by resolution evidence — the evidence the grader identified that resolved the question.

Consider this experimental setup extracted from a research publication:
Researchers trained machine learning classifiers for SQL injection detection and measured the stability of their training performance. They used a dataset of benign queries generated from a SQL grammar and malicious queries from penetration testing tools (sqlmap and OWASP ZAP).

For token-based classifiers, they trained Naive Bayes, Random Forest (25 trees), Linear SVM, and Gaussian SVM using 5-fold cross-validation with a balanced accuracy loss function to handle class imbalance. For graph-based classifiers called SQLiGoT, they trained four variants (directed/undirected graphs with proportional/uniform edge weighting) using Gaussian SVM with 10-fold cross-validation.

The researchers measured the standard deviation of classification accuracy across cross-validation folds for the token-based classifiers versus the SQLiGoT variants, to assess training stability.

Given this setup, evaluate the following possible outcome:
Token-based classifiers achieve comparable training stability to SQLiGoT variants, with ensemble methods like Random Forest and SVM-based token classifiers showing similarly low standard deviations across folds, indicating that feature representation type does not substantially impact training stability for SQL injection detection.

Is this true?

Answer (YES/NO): NO